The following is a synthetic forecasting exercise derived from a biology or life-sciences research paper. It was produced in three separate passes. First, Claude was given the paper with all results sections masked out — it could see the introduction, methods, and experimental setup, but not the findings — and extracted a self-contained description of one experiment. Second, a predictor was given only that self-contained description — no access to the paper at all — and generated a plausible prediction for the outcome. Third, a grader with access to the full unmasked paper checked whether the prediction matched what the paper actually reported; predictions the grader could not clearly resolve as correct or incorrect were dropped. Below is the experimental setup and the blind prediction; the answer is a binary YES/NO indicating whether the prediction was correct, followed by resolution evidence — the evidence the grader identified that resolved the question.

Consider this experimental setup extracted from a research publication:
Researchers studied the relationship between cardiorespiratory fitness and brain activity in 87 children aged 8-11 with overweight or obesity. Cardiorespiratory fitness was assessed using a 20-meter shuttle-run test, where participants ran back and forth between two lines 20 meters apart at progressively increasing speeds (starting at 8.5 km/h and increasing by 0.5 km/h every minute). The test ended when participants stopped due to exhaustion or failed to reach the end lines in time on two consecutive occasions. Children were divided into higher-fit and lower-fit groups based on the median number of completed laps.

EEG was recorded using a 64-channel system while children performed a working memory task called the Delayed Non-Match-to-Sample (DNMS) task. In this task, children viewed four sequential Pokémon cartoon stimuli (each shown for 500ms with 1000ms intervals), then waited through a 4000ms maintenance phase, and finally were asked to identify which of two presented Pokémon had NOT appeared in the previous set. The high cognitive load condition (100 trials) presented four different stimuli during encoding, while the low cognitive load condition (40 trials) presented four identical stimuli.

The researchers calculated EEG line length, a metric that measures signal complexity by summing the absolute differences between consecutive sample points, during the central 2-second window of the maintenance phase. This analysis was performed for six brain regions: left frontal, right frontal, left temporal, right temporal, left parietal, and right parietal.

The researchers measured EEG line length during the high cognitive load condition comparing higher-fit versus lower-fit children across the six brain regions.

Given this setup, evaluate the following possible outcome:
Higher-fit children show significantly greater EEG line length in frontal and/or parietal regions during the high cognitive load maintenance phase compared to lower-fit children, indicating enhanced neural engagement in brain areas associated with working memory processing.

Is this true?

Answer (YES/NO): NO